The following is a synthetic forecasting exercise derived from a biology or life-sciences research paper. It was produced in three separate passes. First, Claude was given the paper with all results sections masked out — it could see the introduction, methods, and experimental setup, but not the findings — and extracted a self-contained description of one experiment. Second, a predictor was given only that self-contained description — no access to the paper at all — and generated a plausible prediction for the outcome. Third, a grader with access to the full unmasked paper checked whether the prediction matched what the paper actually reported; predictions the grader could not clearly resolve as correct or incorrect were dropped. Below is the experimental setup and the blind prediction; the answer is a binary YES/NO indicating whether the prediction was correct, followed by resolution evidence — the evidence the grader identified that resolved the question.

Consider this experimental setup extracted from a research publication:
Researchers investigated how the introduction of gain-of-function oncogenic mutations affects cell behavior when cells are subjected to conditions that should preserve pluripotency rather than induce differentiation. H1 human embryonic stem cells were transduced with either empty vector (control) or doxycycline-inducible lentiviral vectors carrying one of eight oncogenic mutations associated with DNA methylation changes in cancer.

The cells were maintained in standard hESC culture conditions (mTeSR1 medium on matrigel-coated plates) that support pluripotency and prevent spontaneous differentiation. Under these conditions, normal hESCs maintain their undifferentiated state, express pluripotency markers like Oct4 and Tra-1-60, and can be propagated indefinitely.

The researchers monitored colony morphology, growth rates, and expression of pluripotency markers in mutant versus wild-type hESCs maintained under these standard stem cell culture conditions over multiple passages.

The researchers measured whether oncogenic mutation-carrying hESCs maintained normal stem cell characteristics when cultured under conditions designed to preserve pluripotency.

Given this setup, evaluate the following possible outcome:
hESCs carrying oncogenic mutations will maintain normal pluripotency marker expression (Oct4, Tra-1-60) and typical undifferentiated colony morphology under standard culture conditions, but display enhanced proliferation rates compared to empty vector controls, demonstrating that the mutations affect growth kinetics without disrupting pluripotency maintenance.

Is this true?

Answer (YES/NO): NO